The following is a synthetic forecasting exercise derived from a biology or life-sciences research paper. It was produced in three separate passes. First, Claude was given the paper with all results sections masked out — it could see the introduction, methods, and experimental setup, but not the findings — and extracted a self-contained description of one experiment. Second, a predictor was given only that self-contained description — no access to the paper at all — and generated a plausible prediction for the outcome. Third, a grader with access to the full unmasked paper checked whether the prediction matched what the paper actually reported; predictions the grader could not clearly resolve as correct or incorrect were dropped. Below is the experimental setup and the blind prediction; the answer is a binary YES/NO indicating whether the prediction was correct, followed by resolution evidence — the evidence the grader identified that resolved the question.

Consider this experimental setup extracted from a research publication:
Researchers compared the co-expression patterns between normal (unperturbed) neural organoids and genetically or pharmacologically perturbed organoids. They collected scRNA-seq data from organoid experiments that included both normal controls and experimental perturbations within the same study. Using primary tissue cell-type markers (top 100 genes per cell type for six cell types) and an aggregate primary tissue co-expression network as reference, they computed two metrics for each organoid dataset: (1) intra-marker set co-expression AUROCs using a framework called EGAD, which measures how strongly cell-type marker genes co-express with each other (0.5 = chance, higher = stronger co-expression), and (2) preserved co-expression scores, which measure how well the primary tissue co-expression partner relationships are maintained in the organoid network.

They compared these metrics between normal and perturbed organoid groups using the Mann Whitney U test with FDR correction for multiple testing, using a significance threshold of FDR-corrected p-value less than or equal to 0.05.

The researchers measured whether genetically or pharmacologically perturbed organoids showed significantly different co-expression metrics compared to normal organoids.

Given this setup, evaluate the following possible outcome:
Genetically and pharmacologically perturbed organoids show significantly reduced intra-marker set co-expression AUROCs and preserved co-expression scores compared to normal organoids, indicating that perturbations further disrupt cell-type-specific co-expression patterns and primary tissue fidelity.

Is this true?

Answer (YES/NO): NO